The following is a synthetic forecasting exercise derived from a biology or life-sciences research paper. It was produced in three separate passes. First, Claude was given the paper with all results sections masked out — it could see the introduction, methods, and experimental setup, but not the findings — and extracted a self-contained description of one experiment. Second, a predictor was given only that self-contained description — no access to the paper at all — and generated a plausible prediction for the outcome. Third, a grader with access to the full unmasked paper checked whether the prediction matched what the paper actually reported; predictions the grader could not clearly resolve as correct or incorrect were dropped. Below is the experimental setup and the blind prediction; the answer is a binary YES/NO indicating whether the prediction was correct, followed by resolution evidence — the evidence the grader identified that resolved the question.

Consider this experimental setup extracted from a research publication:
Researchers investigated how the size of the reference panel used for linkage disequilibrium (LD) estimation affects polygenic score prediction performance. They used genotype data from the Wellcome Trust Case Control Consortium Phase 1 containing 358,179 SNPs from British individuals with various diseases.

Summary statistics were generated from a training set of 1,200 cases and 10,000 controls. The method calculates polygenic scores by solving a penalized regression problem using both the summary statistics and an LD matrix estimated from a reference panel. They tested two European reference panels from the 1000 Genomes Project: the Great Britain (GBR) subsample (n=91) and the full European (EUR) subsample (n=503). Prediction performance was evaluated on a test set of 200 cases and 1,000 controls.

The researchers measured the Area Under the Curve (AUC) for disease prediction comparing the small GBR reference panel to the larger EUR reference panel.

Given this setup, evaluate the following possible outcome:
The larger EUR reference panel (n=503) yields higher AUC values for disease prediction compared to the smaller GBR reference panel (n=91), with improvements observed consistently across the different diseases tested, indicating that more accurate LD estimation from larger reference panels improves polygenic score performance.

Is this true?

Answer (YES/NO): NO